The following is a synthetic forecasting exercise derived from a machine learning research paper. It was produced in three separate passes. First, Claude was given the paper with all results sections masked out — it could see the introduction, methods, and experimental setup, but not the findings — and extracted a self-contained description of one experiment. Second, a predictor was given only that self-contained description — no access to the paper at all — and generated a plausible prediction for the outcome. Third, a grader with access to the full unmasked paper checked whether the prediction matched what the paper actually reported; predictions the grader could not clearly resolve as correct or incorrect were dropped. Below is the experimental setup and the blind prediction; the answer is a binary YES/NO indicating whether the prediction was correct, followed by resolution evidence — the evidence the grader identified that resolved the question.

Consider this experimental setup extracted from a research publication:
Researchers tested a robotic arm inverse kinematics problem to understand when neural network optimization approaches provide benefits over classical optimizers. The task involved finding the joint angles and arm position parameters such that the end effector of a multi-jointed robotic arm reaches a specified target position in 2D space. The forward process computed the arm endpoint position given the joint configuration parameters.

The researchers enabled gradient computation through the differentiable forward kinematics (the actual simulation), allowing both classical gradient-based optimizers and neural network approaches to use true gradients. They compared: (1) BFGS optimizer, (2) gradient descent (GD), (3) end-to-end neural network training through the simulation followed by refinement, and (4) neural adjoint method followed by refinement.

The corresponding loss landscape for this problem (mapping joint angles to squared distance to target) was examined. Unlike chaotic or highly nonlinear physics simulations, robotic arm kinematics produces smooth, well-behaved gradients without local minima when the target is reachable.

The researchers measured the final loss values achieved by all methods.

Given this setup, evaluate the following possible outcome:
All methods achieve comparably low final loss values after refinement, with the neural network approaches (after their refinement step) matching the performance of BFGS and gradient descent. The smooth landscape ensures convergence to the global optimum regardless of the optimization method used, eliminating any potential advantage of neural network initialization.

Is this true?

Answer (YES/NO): YES